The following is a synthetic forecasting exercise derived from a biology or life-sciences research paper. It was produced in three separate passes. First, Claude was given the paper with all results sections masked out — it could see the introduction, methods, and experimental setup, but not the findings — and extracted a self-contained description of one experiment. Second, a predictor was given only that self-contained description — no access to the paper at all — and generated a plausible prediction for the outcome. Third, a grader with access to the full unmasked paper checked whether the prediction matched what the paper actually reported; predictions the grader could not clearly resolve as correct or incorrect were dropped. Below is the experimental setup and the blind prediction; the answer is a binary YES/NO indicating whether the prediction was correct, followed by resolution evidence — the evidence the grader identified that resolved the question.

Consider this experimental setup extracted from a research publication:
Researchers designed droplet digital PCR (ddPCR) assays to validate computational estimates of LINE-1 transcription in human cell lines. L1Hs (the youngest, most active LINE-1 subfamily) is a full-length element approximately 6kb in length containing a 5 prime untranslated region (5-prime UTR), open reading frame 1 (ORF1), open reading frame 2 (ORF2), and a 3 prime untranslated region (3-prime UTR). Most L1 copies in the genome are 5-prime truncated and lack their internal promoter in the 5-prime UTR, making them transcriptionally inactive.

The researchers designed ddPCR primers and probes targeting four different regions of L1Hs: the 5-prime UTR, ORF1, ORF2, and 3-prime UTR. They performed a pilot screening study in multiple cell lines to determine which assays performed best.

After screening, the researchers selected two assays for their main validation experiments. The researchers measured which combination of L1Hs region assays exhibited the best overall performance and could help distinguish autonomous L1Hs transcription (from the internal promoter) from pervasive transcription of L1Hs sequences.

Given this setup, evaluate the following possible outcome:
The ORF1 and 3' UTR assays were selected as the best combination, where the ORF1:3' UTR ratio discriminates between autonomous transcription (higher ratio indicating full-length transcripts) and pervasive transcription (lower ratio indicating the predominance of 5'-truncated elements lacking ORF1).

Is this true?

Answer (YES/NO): NO